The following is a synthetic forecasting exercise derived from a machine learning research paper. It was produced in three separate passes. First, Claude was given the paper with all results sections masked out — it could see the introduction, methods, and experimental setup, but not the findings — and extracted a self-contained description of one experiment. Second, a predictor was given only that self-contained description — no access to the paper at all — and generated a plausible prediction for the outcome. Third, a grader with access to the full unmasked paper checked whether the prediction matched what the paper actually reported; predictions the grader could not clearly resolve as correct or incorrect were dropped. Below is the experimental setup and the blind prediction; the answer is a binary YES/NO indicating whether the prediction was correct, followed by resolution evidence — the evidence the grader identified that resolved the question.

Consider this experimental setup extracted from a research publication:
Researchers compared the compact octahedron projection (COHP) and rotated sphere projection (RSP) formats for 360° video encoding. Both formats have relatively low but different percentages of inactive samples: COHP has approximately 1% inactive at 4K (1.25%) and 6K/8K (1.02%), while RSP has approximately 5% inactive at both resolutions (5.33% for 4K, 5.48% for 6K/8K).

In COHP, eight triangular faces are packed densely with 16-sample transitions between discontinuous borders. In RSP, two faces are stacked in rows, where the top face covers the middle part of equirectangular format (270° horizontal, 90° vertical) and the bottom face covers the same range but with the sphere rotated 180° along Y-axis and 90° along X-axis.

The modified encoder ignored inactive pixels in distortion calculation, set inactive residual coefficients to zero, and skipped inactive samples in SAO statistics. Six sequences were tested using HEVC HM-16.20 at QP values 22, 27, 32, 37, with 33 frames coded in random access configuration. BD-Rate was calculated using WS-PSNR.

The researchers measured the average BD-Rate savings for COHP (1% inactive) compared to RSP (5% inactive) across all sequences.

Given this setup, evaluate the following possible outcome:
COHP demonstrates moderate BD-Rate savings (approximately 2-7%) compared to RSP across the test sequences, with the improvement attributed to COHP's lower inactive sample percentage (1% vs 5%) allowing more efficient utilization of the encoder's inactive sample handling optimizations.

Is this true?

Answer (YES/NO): NO